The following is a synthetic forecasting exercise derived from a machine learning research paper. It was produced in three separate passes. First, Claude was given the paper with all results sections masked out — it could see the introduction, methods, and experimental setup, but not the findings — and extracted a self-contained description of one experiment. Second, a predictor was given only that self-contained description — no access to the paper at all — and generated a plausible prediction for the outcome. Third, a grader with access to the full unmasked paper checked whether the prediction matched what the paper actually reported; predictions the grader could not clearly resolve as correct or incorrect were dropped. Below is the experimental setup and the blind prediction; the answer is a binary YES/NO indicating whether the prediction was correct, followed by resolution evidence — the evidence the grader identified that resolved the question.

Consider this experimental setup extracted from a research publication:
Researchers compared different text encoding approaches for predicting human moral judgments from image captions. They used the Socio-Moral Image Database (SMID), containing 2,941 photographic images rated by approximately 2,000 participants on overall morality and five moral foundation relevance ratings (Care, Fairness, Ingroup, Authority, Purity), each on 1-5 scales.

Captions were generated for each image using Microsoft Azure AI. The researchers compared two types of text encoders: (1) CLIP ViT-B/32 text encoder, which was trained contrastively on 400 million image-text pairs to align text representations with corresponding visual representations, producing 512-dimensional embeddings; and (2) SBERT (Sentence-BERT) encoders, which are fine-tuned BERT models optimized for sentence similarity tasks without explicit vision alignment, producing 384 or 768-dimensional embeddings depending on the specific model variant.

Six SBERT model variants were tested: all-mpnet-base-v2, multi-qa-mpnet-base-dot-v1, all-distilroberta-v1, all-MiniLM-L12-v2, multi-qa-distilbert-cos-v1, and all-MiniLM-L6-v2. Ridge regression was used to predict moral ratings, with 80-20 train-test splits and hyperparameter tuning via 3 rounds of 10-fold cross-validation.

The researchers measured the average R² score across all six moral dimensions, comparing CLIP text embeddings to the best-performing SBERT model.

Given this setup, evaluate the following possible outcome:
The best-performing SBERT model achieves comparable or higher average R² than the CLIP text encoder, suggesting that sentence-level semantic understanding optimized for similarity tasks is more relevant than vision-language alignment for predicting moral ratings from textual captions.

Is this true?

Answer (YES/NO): NO